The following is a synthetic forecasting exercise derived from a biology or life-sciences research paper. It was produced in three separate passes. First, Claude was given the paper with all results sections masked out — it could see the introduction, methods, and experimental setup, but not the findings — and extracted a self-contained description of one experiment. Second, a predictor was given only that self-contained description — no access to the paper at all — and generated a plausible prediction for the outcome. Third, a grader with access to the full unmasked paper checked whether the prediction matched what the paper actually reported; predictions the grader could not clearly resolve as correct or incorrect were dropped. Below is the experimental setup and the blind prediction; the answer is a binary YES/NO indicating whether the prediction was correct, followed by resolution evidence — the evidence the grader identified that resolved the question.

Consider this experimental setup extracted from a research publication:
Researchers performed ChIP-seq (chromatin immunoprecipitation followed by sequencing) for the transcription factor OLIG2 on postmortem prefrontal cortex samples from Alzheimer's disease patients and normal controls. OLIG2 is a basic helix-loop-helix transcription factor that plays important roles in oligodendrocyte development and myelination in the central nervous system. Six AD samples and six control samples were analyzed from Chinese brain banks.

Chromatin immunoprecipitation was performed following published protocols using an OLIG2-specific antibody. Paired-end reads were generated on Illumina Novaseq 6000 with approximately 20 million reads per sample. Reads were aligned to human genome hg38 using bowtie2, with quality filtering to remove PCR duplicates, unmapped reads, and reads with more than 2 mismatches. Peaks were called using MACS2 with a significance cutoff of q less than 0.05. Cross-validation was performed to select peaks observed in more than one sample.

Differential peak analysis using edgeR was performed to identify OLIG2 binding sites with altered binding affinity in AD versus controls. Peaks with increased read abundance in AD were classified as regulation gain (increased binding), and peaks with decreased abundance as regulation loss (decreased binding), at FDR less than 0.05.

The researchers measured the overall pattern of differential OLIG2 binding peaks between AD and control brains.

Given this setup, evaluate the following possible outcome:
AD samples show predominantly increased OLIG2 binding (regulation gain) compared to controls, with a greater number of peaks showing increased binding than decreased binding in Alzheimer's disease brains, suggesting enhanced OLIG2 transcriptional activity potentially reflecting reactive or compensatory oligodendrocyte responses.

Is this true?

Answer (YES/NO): NO